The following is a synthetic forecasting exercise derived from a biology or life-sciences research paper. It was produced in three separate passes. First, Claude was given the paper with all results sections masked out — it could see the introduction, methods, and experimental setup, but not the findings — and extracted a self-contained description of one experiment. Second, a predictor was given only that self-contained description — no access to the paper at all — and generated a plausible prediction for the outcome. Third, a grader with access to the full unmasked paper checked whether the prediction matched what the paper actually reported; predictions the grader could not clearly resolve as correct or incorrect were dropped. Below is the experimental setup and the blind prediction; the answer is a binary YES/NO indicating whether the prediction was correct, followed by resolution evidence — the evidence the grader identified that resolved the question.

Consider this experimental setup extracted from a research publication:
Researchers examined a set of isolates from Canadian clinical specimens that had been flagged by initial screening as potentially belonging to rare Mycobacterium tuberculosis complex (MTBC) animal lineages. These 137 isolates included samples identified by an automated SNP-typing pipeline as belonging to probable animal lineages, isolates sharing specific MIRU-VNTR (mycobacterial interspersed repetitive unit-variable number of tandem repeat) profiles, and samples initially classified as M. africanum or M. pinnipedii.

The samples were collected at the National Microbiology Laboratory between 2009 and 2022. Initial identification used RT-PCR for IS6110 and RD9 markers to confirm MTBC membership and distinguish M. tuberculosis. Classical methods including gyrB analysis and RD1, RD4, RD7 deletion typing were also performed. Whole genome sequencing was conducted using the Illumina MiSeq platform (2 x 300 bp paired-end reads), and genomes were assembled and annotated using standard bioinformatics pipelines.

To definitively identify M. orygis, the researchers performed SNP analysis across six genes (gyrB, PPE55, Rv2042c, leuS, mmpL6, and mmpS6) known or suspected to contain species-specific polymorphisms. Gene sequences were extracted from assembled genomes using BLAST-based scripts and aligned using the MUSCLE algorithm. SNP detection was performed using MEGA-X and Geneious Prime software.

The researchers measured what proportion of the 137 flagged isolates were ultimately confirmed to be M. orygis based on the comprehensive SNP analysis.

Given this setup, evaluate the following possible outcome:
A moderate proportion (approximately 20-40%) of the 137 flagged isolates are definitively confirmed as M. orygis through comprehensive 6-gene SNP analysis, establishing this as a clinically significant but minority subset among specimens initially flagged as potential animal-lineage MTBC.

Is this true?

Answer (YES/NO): NO